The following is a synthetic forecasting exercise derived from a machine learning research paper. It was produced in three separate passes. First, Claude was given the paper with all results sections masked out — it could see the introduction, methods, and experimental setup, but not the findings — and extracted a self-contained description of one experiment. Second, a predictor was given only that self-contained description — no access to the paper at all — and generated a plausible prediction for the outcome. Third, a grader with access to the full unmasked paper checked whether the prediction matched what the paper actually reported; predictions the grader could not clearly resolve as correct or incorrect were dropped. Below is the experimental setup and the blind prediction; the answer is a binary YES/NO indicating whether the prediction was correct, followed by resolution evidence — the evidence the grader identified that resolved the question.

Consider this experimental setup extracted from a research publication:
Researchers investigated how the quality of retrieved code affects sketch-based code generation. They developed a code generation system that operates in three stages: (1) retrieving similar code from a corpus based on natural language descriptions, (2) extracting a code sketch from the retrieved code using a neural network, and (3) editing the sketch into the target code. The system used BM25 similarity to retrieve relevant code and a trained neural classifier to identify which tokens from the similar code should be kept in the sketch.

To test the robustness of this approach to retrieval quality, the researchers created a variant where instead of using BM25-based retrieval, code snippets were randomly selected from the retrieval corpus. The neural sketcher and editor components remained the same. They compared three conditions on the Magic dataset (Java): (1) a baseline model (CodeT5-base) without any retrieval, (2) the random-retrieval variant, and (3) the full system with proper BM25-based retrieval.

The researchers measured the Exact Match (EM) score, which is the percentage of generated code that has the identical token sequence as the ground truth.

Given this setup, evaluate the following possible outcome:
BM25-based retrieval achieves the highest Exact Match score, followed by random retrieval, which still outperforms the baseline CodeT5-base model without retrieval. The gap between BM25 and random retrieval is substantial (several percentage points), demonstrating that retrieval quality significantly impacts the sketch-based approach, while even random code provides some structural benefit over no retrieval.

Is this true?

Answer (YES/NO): NO